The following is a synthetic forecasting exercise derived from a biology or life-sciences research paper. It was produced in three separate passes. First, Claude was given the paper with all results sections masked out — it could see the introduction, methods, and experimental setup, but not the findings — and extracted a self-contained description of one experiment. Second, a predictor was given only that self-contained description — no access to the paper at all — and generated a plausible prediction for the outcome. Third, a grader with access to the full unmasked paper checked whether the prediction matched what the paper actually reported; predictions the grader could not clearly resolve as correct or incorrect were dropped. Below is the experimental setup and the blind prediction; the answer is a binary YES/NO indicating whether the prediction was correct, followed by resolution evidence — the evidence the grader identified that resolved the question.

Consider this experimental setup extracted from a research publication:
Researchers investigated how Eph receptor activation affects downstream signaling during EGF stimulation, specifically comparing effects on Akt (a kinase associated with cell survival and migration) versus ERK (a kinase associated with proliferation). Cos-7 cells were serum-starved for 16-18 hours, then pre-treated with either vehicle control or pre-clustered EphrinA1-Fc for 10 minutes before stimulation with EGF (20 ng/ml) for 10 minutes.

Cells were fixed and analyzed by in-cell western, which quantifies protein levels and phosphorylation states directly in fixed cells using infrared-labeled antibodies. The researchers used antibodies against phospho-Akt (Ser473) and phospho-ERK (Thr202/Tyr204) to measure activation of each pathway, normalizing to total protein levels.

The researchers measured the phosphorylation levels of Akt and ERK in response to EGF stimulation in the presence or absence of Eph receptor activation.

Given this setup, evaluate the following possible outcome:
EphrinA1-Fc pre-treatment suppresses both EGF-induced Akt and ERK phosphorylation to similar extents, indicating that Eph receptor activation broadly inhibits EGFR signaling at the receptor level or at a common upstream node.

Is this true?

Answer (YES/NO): NO